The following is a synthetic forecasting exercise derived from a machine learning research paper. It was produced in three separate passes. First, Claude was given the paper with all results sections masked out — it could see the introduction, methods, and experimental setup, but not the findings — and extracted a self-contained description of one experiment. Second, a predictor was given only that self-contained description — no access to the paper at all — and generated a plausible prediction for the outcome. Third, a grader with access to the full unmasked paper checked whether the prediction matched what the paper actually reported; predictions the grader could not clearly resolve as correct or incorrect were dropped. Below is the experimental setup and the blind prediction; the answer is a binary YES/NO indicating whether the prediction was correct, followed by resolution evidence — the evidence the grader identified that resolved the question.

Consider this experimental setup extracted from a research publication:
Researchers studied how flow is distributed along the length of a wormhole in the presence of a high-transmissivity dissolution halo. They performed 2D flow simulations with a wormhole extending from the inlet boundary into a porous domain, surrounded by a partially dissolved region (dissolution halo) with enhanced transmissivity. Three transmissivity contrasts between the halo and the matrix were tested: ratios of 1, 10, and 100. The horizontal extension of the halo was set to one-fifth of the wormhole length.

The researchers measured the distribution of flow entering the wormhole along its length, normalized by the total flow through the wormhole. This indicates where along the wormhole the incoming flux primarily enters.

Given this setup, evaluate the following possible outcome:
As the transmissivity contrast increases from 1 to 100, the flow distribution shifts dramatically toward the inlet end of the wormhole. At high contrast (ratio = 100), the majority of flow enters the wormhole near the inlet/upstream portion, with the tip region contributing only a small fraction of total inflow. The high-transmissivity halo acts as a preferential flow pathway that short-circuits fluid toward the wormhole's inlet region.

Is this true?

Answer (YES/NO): NO